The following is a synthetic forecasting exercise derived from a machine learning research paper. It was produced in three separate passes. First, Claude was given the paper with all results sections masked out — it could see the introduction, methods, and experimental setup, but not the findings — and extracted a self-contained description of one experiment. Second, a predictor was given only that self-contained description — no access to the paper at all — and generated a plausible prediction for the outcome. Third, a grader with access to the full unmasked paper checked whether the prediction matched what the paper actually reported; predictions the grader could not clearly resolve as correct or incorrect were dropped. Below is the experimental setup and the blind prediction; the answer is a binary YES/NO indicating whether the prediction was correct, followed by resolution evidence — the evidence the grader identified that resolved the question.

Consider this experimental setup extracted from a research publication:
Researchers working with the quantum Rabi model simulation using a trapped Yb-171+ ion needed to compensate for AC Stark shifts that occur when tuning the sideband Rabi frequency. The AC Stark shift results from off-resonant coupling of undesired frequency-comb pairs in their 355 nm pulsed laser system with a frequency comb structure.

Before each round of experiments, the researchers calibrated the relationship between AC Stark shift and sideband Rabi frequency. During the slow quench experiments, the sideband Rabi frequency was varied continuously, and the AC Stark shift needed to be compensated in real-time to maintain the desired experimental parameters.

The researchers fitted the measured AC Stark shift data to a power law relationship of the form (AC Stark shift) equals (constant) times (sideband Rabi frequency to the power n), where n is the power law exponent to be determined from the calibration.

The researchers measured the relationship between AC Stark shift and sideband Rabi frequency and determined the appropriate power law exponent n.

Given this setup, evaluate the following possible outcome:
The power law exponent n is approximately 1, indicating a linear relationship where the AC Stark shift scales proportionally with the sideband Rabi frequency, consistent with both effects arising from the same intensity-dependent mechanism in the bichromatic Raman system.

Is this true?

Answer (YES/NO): NO